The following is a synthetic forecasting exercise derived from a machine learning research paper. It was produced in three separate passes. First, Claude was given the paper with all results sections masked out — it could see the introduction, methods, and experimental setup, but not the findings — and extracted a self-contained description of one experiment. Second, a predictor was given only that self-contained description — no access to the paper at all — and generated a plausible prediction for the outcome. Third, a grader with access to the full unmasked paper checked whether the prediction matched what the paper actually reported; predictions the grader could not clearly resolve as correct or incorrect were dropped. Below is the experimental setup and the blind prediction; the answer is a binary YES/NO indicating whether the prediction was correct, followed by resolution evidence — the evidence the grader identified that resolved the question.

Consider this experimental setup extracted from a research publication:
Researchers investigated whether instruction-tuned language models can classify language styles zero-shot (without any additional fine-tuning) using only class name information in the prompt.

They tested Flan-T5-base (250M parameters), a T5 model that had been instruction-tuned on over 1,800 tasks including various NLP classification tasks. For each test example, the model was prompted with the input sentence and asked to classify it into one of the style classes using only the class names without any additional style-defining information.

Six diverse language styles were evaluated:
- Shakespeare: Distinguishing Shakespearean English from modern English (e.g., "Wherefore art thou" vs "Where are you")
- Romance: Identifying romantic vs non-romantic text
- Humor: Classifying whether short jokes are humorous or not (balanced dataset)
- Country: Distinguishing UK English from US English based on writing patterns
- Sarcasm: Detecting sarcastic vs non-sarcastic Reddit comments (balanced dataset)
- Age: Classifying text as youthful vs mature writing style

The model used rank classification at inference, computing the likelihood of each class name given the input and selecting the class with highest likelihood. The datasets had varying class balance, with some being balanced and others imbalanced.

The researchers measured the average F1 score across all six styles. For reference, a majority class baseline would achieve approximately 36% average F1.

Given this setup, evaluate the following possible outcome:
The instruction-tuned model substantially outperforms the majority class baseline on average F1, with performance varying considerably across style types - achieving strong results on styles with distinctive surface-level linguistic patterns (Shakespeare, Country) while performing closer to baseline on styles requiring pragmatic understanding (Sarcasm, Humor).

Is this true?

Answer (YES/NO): NO